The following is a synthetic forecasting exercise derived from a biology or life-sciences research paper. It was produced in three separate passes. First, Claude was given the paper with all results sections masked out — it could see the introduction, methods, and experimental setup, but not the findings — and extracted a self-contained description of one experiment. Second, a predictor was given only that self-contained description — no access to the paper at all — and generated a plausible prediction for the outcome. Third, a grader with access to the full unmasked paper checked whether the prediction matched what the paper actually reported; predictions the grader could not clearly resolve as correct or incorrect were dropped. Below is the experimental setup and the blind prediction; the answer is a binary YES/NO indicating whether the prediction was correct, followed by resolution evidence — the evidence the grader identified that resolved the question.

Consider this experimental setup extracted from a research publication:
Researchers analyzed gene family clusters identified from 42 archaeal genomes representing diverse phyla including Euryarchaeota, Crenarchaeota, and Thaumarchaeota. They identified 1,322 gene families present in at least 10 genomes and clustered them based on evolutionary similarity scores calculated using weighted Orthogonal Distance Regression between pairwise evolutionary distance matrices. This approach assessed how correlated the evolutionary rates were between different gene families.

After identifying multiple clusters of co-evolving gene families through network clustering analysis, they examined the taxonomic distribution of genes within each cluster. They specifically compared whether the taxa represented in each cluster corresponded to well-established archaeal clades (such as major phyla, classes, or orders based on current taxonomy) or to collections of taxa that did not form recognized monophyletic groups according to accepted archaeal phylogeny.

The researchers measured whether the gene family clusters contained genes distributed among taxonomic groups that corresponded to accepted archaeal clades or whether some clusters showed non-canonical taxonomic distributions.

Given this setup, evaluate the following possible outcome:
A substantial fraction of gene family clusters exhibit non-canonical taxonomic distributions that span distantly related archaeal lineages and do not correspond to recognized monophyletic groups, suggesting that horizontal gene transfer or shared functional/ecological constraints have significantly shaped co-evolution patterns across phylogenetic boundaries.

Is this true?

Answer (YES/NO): YES